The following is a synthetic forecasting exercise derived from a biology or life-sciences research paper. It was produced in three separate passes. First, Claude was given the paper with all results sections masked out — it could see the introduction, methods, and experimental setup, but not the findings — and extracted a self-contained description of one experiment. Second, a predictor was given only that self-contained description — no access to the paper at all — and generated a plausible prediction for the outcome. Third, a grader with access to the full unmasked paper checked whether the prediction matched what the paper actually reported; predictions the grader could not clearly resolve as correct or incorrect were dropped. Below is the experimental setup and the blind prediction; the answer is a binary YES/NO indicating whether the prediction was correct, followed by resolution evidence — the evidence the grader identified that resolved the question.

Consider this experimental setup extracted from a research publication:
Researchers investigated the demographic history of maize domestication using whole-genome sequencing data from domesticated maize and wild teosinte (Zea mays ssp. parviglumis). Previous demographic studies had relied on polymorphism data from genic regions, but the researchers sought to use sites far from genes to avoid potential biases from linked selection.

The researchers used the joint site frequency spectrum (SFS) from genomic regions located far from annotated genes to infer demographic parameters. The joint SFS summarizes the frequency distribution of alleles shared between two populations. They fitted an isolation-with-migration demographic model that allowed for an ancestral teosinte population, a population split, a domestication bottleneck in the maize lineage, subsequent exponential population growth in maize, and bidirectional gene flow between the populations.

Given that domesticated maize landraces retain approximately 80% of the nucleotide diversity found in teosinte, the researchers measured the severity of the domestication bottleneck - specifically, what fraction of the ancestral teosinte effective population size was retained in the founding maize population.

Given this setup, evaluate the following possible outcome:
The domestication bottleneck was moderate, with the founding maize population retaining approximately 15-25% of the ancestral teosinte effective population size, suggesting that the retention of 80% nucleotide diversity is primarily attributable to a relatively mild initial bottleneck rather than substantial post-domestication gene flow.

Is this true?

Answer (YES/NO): NO